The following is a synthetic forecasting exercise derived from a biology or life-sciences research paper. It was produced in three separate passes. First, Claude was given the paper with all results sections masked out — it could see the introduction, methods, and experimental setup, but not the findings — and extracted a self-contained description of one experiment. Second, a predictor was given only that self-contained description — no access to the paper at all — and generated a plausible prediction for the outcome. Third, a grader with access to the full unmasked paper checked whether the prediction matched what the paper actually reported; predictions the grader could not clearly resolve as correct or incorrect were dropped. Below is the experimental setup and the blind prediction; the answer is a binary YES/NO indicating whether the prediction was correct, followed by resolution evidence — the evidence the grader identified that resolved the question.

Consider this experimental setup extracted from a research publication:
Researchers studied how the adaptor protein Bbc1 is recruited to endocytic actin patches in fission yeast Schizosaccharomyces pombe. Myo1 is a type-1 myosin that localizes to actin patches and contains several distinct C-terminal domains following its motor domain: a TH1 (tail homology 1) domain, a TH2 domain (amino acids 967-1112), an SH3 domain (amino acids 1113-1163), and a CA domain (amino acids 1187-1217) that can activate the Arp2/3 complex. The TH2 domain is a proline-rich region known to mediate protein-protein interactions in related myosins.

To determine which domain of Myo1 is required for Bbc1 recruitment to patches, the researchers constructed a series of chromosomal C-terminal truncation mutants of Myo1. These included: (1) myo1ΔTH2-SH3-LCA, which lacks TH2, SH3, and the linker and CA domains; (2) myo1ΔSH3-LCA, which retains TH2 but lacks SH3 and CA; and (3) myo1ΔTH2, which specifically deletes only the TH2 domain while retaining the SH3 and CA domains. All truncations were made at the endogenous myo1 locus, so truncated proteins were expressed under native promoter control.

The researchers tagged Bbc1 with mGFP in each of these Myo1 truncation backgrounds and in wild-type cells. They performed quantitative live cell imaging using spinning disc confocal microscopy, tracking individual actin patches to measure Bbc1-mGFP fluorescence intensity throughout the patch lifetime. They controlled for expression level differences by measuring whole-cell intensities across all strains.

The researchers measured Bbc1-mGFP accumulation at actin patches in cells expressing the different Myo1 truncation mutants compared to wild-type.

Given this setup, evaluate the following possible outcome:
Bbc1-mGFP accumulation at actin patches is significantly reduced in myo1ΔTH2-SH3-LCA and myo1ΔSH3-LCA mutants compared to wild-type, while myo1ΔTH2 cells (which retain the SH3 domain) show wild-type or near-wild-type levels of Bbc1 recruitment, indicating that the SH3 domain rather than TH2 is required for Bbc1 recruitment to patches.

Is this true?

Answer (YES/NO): NO